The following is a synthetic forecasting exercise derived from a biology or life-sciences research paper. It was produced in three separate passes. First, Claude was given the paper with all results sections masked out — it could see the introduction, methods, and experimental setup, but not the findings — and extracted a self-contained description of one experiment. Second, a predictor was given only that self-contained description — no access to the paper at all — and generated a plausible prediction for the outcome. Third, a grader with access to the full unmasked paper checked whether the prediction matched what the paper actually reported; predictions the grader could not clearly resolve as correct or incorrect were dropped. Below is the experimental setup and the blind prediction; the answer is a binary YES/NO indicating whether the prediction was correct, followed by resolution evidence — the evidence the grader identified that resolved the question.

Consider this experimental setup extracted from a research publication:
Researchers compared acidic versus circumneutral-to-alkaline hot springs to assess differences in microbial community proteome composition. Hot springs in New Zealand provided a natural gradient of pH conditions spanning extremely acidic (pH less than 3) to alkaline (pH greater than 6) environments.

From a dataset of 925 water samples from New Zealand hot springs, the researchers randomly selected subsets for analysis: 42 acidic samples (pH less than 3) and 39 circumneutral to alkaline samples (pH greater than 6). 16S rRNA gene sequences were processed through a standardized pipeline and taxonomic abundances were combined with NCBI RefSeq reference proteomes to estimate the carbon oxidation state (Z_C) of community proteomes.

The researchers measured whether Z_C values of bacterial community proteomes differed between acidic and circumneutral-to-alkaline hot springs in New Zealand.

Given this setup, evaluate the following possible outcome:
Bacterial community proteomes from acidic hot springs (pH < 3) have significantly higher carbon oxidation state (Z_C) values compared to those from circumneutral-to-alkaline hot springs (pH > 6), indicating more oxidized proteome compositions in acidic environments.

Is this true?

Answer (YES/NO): YES